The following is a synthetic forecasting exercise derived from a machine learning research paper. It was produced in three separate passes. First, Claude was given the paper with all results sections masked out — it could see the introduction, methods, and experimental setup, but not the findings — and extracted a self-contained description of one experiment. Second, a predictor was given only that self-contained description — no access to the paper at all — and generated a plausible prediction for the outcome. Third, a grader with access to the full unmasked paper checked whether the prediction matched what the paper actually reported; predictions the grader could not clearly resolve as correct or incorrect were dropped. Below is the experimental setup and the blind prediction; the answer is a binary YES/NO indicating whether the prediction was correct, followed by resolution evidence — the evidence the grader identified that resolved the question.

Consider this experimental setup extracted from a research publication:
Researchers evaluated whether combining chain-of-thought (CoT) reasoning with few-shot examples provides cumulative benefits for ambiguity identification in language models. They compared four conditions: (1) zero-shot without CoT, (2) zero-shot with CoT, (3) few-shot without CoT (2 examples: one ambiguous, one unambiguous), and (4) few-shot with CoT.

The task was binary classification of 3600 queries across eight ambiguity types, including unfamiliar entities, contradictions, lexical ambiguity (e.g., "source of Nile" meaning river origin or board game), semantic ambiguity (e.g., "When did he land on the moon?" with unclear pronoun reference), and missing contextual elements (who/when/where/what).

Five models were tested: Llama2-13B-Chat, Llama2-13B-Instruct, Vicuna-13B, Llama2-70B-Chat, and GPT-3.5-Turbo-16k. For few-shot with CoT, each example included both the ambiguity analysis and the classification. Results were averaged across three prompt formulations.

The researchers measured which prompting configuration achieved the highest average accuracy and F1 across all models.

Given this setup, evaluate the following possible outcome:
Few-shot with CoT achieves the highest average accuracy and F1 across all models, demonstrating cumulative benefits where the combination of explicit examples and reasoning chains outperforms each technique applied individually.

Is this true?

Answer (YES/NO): NO